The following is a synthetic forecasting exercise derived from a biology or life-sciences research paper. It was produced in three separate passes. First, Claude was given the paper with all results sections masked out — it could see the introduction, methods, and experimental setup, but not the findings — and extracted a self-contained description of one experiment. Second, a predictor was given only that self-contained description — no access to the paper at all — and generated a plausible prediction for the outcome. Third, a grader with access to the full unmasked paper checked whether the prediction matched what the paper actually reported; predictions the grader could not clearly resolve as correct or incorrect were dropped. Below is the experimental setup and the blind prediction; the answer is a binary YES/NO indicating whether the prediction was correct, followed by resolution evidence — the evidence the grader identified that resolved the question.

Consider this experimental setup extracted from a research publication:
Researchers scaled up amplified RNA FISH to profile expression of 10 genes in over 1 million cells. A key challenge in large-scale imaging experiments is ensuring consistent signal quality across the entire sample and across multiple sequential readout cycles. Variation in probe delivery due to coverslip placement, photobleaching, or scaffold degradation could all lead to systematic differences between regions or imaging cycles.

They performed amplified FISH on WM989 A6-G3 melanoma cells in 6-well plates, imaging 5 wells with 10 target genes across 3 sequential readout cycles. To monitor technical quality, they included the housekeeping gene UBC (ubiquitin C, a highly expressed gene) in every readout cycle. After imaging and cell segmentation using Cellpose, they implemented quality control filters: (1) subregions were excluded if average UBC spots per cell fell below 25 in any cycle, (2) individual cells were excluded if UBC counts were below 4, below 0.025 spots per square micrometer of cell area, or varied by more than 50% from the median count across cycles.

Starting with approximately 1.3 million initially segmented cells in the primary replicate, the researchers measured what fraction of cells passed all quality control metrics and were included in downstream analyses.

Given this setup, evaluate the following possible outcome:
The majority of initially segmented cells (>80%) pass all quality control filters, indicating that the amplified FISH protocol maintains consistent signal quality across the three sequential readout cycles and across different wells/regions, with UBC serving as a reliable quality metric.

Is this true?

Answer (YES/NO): NO